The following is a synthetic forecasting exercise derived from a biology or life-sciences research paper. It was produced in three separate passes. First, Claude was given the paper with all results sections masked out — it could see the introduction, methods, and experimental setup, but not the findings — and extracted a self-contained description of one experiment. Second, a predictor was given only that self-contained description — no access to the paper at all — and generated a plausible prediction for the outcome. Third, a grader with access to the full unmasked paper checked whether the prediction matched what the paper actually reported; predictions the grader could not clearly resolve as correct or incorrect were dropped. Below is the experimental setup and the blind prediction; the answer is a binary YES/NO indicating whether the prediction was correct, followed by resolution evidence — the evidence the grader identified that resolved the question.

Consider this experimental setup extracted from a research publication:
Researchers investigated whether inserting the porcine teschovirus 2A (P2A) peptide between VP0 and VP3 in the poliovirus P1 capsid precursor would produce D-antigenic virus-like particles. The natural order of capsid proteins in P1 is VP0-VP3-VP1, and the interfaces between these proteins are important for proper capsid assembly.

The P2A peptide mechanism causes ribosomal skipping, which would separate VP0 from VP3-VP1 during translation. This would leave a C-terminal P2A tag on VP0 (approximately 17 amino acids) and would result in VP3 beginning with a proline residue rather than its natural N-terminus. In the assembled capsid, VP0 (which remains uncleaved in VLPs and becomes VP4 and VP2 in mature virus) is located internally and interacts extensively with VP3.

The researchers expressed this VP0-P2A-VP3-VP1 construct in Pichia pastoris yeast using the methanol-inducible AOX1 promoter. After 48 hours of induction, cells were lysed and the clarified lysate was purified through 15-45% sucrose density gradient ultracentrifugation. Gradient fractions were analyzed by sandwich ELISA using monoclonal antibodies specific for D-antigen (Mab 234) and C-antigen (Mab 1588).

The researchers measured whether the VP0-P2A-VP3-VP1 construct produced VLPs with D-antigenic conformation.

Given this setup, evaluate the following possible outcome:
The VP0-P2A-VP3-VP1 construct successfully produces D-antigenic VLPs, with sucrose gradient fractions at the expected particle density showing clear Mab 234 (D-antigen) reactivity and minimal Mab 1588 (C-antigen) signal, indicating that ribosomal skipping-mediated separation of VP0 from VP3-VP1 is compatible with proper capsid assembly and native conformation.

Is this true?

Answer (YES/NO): NO